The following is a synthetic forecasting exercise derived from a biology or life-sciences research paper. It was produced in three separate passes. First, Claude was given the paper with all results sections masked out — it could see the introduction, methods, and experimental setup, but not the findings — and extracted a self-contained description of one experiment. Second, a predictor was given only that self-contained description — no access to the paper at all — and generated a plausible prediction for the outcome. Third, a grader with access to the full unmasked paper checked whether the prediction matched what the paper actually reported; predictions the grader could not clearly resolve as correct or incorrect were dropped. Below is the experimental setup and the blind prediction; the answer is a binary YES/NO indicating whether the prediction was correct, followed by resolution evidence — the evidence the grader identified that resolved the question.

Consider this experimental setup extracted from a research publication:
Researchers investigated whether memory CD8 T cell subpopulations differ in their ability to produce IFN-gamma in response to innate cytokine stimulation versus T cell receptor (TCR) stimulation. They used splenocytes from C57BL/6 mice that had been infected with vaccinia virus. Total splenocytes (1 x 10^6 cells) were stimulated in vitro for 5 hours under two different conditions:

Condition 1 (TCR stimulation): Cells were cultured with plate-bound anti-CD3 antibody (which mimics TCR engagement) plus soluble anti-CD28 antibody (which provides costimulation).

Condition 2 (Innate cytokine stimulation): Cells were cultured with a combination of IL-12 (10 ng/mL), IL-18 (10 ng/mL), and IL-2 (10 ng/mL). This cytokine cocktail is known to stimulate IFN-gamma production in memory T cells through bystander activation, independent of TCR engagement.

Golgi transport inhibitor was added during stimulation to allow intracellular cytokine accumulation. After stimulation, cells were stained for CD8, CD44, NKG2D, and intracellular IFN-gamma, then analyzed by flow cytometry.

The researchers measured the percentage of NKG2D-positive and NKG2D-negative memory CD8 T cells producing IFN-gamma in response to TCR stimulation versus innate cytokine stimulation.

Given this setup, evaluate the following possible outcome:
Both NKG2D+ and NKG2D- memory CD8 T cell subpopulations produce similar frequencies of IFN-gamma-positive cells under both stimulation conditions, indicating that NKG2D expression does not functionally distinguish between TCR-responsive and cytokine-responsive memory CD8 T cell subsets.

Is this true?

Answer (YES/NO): NO